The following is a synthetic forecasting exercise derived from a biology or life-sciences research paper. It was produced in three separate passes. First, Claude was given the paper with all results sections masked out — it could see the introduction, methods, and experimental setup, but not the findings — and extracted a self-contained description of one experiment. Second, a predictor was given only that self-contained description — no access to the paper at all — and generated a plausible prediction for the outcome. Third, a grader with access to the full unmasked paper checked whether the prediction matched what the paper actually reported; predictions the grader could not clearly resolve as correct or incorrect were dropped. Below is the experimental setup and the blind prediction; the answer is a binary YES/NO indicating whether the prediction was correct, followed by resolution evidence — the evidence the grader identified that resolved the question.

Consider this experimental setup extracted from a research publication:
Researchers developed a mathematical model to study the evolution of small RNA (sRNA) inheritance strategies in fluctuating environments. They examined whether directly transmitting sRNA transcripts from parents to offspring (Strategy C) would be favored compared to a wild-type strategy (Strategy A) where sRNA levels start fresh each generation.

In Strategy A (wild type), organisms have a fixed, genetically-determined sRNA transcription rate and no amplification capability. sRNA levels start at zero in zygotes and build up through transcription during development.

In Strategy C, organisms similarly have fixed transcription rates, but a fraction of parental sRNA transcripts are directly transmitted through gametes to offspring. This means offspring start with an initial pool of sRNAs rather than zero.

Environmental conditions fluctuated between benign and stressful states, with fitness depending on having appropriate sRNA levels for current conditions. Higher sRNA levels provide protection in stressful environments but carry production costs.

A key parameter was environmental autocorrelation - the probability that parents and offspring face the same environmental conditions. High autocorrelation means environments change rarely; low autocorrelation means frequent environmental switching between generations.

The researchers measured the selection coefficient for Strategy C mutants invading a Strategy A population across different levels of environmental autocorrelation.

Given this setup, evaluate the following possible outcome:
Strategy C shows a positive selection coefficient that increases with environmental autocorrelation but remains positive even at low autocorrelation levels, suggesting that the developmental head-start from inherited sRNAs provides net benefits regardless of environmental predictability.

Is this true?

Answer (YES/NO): NO